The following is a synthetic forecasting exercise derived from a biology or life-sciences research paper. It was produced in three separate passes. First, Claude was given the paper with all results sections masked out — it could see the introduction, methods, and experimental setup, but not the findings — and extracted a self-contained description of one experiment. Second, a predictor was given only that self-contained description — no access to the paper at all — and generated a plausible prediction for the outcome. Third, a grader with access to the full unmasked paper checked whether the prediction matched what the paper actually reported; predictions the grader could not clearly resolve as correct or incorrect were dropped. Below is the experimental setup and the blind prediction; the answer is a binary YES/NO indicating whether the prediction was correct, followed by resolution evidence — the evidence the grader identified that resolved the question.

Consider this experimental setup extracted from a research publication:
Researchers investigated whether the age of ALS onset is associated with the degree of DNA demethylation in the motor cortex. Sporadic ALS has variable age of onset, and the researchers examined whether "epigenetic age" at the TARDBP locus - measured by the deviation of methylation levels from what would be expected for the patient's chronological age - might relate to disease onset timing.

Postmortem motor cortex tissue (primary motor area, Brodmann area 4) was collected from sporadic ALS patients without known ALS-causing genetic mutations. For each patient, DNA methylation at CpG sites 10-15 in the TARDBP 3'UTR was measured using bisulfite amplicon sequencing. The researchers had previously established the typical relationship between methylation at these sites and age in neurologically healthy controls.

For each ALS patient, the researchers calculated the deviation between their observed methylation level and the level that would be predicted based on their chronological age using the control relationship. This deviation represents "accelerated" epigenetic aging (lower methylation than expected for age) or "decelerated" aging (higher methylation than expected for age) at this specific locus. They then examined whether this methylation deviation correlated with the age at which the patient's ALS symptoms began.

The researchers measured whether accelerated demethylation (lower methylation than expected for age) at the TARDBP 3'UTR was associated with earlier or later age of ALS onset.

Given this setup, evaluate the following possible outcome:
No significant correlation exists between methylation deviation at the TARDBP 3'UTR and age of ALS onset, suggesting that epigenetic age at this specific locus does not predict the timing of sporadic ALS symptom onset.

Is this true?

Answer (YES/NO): NO